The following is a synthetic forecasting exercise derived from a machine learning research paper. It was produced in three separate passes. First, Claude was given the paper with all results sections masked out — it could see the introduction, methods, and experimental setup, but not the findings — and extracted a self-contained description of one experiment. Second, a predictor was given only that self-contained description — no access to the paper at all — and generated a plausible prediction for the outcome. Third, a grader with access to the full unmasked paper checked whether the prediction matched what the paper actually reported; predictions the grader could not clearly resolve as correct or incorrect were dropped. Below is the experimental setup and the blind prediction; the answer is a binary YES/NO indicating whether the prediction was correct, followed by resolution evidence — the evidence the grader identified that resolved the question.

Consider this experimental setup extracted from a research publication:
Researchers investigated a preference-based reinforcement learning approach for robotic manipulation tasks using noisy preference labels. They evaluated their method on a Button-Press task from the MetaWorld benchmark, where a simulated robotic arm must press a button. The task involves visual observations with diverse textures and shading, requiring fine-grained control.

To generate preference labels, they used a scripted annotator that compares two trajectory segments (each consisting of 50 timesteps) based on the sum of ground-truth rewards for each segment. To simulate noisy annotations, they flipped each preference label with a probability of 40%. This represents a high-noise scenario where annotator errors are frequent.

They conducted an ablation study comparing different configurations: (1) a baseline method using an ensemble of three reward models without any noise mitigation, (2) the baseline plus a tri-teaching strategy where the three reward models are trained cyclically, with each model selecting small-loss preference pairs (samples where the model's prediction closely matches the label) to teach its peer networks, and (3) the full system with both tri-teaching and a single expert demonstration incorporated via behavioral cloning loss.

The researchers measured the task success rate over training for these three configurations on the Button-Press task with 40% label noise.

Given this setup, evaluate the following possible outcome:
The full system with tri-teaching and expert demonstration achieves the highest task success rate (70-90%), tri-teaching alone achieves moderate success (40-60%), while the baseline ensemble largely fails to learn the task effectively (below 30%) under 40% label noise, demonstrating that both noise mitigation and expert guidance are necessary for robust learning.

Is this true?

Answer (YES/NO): YES